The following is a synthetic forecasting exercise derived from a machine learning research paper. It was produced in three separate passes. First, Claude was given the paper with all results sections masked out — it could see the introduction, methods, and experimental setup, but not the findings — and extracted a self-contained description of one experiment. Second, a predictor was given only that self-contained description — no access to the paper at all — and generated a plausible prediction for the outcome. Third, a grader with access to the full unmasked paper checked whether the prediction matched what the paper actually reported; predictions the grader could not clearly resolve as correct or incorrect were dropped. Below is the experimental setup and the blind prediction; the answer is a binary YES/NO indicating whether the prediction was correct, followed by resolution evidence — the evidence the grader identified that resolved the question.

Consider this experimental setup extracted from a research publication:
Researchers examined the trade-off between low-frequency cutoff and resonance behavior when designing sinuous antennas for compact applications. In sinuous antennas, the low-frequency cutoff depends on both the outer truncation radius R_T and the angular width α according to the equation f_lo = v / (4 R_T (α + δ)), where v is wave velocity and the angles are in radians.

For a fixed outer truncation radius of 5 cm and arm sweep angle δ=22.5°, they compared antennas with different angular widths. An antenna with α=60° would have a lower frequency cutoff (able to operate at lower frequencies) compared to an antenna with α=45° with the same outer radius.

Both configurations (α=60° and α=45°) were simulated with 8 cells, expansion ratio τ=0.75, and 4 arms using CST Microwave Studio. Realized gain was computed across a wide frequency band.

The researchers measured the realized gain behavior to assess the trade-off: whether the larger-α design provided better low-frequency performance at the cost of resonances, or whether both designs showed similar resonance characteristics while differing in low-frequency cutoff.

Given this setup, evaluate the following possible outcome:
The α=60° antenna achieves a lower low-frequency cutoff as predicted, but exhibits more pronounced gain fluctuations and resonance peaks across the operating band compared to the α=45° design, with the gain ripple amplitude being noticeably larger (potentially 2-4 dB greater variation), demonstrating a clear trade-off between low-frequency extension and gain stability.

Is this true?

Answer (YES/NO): YES